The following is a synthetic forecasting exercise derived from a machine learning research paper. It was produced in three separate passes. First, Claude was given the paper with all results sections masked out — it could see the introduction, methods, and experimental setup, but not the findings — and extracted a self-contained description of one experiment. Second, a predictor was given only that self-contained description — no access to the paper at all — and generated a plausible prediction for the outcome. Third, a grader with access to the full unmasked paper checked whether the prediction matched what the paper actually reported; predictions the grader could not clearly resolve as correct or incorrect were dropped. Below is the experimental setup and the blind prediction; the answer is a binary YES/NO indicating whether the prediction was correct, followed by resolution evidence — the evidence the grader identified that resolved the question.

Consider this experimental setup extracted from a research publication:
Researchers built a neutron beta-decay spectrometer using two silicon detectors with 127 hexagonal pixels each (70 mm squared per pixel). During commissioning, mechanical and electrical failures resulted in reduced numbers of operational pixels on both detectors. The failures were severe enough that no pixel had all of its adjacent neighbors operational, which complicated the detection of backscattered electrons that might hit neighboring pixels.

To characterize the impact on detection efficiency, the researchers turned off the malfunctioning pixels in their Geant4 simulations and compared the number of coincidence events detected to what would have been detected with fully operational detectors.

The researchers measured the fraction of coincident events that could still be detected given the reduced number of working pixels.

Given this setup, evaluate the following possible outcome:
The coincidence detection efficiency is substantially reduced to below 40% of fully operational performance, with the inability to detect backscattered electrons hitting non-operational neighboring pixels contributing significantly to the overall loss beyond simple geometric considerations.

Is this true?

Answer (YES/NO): YES